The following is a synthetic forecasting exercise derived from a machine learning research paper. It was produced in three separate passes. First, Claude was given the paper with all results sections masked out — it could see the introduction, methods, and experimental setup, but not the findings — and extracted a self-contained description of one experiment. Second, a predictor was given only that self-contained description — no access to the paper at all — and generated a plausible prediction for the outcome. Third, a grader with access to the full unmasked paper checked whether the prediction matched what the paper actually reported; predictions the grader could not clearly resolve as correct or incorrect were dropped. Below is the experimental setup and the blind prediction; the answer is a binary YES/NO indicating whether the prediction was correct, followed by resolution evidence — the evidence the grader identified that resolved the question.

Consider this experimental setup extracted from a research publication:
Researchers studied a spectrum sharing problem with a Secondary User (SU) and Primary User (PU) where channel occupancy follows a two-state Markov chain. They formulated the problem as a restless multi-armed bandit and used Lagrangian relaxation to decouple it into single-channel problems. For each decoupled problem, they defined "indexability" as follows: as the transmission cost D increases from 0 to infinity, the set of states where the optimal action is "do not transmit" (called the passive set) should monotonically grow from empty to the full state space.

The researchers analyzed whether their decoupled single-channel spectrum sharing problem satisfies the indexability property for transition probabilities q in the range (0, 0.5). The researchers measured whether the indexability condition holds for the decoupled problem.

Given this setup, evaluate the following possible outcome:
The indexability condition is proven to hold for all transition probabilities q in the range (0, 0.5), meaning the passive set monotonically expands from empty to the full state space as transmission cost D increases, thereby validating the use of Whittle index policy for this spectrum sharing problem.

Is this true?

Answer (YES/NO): YES